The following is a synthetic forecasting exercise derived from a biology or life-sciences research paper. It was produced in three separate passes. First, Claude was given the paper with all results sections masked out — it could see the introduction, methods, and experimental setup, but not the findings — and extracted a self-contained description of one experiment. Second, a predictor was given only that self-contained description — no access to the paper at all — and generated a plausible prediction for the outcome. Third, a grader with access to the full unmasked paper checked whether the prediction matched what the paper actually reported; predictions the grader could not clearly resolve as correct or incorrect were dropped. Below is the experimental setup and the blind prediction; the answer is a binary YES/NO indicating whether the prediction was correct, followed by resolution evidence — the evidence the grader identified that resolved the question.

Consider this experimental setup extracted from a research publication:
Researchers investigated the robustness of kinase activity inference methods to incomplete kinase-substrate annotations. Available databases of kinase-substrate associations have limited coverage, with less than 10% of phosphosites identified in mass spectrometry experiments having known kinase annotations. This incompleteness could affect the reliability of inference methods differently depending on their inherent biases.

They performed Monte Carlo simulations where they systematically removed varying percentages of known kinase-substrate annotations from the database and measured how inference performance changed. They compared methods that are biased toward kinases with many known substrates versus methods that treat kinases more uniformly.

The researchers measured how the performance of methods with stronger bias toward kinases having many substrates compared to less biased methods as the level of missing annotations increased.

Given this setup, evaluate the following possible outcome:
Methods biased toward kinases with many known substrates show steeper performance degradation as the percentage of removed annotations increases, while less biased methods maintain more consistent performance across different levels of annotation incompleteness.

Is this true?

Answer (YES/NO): YES